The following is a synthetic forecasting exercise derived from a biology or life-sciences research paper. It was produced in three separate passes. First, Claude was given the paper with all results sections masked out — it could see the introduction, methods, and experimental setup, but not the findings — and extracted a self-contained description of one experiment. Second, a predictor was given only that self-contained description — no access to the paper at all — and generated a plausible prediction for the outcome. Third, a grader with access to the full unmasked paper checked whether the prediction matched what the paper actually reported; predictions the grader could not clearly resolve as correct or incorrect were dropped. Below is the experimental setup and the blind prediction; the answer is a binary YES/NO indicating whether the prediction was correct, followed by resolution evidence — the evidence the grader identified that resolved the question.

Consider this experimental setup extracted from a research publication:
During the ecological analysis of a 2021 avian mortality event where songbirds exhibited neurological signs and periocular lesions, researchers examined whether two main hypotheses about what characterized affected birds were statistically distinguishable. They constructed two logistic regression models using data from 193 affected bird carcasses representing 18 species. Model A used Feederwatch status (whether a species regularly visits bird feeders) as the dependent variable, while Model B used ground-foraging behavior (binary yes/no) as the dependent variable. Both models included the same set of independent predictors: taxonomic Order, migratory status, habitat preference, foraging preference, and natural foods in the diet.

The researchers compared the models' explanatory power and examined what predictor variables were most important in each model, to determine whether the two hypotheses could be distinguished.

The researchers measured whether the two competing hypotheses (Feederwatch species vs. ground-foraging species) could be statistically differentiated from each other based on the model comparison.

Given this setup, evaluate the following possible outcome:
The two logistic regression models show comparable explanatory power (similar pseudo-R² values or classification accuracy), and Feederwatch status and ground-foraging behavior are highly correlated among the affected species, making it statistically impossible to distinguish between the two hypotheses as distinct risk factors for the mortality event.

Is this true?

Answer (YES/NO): YES